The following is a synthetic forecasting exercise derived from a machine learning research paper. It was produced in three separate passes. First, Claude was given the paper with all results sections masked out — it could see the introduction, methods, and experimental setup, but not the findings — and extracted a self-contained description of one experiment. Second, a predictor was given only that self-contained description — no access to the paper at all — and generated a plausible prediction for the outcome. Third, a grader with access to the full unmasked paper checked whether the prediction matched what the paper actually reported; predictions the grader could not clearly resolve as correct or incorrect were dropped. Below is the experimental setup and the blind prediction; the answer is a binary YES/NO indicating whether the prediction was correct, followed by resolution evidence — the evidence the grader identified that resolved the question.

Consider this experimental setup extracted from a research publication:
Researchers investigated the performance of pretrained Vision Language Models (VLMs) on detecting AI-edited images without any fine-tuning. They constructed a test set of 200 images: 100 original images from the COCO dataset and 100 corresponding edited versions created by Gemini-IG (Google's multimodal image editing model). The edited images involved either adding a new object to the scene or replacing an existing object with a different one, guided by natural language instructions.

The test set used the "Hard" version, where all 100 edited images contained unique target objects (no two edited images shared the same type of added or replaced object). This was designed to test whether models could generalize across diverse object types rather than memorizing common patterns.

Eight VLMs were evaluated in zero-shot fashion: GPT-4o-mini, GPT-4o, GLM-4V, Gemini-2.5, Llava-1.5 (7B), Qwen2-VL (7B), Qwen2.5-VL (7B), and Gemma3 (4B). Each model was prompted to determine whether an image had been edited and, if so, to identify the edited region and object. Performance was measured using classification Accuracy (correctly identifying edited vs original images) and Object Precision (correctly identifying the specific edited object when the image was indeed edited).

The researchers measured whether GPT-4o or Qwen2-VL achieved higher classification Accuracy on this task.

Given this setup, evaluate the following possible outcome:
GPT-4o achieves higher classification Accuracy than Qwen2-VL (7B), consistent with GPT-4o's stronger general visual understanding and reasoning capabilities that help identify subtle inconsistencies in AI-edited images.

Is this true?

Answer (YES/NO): YES